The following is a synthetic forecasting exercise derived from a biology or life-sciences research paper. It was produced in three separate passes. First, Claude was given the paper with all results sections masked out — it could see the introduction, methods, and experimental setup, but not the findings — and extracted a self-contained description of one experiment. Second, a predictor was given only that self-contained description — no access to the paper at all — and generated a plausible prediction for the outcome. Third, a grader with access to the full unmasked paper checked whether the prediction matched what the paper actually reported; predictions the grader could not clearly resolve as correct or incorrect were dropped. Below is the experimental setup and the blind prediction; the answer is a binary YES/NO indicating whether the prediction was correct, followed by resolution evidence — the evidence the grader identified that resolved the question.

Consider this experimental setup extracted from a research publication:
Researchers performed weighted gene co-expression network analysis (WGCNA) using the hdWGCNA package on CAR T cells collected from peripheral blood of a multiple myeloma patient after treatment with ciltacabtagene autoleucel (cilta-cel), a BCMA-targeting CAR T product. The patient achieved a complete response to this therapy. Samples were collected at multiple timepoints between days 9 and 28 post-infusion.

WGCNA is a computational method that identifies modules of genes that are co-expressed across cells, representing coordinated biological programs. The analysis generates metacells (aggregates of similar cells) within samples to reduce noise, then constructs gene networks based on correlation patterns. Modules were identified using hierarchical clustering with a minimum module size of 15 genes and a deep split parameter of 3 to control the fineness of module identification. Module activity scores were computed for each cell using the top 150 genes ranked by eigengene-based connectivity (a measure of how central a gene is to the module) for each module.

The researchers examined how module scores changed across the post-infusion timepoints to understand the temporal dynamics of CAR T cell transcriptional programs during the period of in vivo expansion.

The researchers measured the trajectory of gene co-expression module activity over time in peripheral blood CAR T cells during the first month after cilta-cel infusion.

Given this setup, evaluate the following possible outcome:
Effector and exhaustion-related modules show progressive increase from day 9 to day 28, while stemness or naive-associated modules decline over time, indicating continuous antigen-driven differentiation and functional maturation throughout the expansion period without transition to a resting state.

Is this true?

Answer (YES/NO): NO